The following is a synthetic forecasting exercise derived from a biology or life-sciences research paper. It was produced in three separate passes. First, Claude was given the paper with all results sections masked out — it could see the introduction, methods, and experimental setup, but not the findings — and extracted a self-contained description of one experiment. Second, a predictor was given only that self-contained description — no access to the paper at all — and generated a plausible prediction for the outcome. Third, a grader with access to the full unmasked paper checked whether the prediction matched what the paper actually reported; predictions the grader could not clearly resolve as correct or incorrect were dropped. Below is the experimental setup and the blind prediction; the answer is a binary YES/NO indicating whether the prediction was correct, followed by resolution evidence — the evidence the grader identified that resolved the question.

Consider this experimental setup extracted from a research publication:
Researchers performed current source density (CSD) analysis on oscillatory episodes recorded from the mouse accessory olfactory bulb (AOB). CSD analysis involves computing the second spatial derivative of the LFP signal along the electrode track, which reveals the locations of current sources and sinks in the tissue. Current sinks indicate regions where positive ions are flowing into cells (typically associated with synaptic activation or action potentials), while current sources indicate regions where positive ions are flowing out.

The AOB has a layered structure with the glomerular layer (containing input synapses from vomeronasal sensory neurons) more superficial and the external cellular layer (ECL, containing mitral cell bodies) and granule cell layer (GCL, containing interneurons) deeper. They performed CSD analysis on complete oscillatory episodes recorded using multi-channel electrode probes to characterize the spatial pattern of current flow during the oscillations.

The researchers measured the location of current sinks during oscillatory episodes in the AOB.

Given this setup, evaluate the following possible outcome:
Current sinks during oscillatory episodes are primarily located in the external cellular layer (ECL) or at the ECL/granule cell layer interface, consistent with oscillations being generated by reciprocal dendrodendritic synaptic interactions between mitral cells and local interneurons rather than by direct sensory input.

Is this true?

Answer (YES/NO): YES